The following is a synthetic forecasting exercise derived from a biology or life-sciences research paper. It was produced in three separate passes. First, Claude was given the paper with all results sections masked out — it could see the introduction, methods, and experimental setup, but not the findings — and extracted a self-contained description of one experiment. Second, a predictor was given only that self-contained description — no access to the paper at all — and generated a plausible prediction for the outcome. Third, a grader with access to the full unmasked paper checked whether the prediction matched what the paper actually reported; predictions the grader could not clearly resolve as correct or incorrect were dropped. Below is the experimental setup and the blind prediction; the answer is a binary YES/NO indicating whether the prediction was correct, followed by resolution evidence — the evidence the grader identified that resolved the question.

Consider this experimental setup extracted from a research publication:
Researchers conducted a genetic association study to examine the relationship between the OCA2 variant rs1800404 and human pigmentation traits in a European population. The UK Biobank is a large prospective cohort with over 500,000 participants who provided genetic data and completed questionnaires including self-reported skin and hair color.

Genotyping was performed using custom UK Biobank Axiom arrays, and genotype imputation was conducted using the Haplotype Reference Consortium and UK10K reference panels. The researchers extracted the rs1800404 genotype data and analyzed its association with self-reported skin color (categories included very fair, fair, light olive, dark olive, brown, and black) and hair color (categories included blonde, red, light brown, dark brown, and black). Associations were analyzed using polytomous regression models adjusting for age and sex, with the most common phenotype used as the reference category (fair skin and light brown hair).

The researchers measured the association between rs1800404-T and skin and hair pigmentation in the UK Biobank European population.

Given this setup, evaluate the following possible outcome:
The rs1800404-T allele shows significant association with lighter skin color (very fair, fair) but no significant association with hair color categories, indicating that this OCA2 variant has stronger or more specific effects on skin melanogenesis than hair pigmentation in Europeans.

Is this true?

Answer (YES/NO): NO